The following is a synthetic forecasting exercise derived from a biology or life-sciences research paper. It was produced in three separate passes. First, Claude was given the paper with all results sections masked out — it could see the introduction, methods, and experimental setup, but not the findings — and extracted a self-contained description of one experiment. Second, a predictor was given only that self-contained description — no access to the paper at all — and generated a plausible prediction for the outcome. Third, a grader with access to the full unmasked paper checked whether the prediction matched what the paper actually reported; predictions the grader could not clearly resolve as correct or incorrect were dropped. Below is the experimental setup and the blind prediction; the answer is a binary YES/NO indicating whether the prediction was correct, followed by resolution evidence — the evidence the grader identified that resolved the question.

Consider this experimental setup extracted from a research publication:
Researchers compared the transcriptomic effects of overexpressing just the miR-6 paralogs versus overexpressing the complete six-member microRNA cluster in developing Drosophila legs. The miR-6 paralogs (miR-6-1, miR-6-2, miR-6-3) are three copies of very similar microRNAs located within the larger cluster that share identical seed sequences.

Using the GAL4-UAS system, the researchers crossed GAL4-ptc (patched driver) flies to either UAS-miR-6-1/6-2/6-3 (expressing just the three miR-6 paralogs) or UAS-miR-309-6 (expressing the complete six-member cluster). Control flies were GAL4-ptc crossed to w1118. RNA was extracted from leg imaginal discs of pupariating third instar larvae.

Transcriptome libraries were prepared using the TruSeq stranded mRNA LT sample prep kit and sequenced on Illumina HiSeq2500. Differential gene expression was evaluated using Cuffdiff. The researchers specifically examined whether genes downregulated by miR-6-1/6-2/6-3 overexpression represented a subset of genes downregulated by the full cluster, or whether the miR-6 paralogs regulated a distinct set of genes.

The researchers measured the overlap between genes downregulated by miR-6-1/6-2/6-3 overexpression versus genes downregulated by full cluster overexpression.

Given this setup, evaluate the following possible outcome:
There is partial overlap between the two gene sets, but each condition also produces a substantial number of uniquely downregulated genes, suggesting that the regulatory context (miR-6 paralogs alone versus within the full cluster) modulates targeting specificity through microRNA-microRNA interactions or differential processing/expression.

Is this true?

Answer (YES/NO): YES